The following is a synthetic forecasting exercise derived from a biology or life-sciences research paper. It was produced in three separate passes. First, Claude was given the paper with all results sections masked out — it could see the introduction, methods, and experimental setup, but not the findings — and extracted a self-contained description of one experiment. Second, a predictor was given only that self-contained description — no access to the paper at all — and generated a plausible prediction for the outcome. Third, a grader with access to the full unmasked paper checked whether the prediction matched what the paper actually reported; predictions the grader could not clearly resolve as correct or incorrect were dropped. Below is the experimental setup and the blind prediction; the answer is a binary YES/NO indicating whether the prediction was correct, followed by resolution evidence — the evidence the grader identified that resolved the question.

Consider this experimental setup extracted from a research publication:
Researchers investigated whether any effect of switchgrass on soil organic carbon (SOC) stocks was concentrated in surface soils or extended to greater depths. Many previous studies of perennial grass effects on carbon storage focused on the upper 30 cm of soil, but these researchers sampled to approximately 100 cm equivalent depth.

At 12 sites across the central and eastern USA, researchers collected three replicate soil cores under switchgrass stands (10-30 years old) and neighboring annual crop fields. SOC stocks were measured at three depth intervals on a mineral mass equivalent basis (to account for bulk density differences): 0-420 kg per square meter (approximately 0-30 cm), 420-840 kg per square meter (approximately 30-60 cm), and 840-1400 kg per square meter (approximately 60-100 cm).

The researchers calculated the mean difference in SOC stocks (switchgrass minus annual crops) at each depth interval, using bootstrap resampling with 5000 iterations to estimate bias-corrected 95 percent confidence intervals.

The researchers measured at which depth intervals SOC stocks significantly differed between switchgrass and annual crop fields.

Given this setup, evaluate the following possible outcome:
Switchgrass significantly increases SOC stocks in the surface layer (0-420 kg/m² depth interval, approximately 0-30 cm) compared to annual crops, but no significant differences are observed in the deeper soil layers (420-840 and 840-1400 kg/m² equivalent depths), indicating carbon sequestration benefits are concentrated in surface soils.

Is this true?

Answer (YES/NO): YES